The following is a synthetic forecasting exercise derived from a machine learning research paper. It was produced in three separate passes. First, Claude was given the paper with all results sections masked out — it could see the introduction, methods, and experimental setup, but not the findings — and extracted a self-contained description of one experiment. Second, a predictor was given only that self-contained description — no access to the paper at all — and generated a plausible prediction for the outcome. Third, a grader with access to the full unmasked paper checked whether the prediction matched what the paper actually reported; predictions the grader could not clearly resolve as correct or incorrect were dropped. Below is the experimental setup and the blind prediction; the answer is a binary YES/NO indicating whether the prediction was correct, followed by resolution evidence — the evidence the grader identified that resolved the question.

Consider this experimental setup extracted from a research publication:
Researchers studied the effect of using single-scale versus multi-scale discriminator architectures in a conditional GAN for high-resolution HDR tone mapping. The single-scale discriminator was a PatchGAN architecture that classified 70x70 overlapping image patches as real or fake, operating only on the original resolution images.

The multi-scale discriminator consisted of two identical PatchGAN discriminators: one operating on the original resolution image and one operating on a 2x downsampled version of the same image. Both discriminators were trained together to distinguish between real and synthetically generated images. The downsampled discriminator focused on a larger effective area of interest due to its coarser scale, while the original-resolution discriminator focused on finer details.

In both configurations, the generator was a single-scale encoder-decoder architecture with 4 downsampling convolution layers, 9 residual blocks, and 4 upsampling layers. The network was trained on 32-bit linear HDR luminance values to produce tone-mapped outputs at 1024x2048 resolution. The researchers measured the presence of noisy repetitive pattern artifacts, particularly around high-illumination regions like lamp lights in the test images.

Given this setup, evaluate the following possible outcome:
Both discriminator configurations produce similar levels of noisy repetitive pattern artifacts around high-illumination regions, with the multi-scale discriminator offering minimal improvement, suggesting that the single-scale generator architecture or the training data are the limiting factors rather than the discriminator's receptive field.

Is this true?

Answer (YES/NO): NO